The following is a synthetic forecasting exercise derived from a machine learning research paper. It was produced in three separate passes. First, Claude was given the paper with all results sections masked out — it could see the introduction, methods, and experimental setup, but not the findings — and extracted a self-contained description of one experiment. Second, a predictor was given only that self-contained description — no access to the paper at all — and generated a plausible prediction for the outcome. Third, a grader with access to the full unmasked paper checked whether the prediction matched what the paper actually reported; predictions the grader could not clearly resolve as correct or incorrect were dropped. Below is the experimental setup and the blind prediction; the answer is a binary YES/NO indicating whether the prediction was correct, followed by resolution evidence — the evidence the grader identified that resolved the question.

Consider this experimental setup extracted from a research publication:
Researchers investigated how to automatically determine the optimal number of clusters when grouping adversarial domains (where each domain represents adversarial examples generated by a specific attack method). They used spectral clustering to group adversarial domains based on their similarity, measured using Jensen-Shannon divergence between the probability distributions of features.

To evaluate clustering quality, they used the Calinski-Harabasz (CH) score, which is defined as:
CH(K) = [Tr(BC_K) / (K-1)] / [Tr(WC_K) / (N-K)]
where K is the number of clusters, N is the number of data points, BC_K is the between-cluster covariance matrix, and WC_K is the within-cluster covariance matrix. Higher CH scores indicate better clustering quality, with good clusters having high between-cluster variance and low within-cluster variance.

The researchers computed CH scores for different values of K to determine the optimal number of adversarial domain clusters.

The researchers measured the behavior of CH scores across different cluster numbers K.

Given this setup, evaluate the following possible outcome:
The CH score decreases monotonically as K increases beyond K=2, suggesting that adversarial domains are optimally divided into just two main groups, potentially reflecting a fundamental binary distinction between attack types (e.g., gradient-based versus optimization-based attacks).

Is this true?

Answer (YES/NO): NO